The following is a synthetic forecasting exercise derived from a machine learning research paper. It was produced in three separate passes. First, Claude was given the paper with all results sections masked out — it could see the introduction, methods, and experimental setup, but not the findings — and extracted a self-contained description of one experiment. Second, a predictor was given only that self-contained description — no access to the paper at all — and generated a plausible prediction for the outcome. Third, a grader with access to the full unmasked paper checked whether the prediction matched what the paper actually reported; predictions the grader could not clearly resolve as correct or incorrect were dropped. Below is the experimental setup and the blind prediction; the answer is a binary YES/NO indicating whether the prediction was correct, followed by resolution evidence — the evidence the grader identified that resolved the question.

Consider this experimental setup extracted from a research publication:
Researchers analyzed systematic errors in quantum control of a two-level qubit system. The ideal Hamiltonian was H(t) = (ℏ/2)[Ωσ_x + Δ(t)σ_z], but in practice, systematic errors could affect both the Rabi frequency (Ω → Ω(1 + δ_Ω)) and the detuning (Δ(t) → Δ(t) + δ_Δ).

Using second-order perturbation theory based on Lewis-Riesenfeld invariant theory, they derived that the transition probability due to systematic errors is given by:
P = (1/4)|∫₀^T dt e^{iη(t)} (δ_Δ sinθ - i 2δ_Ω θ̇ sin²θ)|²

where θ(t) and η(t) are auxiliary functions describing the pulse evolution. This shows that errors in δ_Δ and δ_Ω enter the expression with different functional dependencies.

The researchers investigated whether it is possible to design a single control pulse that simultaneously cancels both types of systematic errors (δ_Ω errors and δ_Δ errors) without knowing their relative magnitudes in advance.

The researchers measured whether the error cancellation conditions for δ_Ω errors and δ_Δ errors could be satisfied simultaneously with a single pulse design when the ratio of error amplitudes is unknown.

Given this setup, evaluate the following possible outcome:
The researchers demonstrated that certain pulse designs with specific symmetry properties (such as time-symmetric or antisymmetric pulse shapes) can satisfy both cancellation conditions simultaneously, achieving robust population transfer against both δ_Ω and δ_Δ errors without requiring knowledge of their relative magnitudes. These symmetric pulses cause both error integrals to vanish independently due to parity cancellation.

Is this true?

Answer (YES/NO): NO